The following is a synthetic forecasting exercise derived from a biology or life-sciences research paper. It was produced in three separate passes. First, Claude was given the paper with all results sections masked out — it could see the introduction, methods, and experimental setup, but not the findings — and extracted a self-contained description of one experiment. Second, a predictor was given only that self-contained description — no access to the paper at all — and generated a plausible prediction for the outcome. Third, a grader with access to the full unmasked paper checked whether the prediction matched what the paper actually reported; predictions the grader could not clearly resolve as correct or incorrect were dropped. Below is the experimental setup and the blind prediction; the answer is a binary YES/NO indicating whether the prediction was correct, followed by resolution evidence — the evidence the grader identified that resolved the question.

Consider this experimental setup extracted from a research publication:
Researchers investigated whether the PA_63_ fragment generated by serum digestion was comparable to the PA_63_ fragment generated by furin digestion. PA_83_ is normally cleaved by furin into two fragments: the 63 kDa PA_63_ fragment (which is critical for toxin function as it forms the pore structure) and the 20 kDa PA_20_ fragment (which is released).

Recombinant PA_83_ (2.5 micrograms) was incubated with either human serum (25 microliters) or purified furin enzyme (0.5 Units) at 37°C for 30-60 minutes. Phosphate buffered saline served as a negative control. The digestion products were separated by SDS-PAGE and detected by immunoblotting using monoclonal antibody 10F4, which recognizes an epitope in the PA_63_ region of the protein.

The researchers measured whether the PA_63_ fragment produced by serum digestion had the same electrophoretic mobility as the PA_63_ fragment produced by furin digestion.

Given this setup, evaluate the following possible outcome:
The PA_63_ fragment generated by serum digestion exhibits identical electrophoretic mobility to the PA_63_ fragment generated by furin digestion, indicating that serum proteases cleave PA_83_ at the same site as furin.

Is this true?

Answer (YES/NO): YES